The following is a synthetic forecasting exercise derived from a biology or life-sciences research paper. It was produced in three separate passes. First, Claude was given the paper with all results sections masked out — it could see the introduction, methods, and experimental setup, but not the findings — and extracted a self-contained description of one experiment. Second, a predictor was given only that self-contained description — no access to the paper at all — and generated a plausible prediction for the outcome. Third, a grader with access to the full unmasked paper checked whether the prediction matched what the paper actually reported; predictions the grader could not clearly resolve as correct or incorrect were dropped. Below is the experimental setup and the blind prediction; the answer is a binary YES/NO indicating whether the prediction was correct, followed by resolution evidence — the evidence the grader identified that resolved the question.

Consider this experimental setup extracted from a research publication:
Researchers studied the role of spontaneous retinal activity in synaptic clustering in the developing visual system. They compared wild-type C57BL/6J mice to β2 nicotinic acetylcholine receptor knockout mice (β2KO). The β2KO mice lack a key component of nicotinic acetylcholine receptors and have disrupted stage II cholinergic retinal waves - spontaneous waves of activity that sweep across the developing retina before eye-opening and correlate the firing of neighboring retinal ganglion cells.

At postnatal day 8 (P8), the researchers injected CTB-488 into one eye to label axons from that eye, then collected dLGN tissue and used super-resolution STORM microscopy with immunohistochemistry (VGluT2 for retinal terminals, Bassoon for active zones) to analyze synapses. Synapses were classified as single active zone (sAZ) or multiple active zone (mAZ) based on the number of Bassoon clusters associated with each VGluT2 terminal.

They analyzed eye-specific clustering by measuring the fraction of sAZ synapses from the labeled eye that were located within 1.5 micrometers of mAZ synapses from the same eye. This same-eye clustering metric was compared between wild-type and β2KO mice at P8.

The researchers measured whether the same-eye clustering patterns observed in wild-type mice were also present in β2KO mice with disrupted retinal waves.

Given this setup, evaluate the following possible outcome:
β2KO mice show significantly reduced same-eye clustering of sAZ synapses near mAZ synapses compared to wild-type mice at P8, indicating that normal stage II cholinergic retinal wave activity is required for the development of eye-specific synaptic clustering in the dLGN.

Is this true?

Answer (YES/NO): NO